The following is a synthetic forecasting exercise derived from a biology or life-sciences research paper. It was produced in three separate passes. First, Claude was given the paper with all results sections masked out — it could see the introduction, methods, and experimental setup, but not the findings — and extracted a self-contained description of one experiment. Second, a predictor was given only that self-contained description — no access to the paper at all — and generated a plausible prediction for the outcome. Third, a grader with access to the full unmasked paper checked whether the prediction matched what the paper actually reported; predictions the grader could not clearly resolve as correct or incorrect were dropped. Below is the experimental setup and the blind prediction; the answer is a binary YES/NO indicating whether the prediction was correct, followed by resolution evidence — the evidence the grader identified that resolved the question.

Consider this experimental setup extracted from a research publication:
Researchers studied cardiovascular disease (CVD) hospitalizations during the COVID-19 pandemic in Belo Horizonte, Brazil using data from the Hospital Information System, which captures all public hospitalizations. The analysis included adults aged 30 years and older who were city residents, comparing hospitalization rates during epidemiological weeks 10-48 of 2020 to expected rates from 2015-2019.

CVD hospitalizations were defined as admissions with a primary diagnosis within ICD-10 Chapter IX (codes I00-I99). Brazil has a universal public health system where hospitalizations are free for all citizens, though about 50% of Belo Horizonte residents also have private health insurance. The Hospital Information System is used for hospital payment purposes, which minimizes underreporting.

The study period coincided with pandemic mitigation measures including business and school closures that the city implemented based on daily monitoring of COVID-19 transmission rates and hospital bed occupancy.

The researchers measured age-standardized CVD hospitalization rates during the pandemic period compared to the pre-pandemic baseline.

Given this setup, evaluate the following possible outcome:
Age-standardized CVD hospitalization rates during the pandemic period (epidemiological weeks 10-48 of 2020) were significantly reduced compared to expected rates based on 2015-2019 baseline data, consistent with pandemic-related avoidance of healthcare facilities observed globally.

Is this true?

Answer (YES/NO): YES